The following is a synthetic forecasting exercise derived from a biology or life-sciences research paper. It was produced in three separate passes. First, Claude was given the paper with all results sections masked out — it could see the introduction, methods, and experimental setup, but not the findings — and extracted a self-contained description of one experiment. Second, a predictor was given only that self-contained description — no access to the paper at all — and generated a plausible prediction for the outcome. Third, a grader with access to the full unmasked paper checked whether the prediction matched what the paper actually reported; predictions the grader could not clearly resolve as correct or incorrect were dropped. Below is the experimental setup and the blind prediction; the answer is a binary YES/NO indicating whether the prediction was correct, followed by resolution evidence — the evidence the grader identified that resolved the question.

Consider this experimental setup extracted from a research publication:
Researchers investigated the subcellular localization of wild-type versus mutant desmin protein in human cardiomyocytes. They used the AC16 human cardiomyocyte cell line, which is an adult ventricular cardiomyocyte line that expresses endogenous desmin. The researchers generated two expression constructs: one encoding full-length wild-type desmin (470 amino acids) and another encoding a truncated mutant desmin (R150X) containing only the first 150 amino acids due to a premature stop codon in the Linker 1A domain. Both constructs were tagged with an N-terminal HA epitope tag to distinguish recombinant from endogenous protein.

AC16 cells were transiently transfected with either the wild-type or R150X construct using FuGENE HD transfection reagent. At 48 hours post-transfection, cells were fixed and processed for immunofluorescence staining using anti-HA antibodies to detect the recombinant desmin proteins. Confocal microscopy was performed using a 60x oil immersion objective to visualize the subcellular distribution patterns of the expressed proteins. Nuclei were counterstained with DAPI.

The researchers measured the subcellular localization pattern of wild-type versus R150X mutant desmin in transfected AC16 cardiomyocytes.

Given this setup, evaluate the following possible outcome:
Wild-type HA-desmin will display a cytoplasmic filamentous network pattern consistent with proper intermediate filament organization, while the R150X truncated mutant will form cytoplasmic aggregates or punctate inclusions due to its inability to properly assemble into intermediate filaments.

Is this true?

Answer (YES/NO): YES